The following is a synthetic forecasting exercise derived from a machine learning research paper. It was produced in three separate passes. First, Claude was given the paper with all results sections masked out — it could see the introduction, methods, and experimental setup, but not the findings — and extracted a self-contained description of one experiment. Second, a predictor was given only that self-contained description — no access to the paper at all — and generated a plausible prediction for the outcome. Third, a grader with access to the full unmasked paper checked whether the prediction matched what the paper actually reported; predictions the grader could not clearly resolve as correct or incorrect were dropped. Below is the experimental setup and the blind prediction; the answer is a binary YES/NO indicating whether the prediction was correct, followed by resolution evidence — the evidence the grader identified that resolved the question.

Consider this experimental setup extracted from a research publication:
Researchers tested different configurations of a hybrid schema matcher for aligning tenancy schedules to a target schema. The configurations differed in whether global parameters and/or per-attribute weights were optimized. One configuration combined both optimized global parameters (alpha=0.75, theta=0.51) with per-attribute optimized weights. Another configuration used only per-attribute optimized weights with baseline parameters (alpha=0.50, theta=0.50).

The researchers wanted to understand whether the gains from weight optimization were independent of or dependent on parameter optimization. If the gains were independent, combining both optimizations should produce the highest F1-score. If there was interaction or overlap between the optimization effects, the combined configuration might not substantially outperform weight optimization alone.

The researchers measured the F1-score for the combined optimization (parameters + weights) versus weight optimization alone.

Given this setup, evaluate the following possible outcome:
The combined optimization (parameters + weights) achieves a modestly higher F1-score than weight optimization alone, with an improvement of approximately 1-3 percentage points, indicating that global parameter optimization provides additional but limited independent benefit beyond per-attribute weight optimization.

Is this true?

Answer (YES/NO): NO